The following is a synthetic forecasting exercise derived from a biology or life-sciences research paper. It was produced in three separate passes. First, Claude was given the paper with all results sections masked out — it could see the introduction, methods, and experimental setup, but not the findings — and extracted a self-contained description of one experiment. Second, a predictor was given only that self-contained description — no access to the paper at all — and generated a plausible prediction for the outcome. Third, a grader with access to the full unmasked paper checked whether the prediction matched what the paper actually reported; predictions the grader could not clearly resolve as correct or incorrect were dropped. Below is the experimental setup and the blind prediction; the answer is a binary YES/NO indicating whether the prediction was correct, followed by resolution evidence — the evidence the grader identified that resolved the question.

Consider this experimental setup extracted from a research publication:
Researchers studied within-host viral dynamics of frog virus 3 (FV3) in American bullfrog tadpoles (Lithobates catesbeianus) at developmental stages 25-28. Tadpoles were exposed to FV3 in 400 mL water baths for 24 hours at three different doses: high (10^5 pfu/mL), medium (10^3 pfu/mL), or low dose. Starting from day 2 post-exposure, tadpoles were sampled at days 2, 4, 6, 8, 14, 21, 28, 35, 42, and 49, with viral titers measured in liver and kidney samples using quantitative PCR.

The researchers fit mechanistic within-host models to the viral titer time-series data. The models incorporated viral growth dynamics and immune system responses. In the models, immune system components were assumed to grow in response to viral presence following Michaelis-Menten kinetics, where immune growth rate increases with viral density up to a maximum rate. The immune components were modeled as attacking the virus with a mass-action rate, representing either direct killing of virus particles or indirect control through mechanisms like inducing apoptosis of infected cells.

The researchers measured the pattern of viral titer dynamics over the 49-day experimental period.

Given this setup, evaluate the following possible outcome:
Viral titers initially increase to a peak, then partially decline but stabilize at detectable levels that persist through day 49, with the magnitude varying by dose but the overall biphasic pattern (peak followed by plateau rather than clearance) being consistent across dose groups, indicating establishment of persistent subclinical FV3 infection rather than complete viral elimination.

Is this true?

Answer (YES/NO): YES